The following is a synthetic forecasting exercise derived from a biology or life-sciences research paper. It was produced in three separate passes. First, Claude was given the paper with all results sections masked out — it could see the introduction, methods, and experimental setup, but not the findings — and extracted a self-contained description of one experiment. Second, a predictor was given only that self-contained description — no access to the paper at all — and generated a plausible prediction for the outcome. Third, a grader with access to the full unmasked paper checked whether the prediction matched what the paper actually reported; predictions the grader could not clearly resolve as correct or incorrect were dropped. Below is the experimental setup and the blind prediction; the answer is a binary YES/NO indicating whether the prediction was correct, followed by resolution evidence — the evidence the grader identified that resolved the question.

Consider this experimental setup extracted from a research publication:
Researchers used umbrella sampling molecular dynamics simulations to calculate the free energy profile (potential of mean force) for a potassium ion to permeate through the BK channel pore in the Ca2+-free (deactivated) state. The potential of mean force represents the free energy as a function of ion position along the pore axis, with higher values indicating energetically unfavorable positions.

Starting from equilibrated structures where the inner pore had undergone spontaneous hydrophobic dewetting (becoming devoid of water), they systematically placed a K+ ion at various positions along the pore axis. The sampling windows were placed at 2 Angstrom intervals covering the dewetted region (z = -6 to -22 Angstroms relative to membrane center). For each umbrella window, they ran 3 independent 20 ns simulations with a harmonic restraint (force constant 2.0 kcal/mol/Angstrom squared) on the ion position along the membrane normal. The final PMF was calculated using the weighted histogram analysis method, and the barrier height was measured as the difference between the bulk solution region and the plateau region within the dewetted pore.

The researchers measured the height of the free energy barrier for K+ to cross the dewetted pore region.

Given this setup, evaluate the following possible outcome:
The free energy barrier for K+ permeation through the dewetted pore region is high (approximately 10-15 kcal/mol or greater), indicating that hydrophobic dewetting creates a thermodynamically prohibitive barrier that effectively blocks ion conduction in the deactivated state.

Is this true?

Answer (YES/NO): NO